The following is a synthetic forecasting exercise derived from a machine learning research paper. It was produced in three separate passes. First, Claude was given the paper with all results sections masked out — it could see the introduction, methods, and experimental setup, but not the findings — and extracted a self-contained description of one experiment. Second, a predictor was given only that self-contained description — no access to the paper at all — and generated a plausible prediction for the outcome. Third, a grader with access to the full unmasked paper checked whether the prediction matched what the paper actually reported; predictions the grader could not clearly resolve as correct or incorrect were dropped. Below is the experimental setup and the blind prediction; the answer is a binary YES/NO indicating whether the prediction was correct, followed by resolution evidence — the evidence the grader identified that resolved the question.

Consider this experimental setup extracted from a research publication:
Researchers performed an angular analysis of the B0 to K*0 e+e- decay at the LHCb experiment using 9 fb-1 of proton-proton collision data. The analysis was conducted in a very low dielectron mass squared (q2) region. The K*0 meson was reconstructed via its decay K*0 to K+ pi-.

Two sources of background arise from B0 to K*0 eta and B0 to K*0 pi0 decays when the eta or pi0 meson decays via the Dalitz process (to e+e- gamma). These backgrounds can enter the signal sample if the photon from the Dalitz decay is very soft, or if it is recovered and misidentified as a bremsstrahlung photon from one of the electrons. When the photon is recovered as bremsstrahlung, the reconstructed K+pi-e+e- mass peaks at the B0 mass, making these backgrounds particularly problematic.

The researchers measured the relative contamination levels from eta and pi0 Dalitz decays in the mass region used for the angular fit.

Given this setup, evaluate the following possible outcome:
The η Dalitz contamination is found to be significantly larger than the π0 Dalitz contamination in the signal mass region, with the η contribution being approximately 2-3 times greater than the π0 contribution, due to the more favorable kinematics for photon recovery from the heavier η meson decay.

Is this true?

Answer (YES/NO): YES